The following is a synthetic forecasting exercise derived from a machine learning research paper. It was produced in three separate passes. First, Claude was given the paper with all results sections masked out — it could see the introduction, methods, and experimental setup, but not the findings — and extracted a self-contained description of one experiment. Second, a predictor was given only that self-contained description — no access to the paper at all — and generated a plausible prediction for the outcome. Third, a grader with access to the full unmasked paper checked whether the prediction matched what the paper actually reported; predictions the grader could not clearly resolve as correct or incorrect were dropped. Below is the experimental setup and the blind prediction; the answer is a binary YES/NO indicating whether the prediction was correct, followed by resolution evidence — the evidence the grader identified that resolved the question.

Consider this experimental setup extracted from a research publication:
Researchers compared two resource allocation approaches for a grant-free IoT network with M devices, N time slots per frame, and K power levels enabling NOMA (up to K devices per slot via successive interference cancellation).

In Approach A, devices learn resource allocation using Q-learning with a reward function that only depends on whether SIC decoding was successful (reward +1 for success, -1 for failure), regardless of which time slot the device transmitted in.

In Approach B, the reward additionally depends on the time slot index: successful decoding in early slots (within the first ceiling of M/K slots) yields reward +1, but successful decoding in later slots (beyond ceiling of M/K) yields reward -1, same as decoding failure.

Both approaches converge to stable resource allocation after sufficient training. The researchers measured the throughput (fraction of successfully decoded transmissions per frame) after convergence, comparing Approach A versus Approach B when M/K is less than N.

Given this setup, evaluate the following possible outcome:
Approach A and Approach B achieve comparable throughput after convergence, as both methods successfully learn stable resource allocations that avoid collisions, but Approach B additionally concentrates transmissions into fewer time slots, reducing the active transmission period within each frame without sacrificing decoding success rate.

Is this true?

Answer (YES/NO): NO